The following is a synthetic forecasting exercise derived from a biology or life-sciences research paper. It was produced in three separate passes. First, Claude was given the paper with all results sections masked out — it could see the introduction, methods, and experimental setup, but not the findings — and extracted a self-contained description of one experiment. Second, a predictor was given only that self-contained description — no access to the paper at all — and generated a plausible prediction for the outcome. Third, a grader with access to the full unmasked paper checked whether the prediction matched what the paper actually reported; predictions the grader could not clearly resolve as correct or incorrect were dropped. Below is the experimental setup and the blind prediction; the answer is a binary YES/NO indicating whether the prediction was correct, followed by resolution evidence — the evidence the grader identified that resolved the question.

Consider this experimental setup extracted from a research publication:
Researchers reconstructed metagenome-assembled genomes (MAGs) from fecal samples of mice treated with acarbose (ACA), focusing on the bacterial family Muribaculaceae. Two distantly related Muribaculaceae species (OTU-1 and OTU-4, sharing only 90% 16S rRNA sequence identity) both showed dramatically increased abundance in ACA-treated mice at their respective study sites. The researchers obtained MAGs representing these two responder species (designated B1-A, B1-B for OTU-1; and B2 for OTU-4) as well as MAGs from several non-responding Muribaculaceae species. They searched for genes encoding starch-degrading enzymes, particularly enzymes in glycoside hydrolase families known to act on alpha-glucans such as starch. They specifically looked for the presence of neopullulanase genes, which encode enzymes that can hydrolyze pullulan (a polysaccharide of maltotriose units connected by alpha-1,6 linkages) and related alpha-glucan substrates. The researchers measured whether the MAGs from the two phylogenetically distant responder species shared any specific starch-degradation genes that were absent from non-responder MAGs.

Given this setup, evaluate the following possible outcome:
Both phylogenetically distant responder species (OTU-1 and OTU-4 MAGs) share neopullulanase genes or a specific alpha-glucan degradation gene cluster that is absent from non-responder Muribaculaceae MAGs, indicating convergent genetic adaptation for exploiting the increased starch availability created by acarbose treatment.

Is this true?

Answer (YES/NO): YES